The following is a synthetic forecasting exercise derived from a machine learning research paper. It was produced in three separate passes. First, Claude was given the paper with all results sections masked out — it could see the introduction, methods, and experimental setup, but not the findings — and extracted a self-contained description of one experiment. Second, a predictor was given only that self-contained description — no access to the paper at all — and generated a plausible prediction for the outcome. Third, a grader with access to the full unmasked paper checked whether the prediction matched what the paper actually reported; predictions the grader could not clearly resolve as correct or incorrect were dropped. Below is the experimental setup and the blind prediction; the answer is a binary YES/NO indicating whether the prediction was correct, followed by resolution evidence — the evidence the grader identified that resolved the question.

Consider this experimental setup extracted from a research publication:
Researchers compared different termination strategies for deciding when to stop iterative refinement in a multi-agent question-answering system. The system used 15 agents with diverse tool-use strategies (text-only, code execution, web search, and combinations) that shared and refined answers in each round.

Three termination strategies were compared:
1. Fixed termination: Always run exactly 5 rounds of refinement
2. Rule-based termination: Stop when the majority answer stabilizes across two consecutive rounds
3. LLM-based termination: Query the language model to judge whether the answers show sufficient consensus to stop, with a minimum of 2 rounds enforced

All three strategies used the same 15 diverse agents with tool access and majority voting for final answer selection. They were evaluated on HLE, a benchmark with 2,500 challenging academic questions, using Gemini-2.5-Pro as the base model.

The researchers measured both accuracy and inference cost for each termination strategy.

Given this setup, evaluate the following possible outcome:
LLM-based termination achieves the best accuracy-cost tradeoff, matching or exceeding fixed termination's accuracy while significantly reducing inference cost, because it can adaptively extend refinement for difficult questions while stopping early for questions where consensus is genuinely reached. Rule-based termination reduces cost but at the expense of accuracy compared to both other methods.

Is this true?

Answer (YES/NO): NO